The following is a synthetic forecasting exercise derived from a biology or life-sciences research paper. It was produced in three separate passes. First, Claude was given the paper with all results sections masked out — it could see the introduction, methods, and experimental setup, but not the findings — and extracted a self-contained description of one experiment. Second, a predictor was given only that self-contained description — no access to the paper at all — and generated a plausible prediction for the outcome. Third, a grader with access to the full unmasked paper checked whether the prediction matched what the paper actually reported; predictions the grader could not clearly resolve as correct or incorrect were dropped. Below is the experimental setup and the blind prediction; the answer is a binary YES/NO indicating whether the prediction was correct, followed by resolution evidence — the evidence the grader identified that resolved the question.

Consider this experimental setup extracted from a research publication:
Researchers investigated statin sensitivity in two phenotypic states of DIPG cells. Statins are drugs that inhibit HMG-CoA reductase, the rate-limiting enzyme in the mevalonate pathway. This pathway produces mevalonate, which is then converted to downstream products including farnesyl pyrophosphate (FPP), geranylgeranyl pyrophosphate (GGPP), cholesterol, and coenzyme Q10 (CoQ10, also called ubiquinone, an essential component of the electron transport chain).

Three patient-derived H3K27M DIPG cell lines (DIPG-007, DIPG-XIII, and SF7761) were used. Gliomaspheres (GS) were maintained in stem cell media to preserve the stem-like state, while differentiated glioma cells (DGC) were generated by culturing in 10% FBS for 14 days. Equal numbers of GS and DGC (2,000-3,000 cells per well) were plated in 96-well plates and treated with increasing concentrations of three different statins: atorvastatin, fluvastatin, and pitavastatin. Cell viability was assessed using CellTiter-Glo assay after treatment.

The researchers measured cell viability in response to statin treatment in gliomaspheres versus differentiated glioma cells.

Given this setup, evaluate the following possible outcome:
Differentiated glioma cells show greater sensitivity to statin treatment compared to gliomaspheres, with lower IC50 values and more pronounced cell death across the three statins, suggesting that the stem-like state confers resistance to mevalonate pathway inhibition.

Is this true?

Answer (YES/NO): NO